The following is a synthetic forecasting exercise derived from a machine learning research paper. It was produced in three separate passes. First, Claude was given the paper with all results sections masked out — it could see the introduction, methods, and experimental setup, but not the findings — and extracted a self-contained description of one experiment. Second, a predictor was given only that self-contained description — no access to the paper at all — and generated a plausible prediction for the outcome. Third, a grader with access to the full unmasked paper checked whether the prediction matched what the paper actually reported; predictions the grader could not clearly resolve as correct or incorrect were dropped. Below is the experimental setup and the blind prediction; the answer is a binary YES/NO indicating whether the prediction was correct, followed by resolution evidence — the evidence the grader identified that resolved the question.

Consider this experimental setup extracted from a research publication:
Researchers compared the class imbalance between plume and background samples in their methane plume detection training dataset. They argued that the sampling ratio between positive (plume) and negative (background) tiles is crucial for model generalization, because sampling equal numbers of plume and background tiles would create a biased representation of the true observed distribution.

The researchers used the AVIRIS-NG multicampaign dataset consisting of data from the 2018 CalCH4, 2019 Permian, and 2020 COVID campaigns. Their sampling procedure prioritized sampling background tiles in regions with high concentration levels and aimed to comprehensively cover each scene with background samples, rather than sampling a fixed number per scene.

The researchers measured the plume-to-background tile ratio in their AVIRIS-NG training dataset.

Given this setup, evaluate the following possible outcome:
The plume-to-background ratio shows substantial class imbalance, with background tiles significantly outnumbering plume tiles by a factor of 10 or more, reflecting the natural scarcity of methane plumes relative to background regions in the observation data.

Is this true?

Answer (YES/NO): YES